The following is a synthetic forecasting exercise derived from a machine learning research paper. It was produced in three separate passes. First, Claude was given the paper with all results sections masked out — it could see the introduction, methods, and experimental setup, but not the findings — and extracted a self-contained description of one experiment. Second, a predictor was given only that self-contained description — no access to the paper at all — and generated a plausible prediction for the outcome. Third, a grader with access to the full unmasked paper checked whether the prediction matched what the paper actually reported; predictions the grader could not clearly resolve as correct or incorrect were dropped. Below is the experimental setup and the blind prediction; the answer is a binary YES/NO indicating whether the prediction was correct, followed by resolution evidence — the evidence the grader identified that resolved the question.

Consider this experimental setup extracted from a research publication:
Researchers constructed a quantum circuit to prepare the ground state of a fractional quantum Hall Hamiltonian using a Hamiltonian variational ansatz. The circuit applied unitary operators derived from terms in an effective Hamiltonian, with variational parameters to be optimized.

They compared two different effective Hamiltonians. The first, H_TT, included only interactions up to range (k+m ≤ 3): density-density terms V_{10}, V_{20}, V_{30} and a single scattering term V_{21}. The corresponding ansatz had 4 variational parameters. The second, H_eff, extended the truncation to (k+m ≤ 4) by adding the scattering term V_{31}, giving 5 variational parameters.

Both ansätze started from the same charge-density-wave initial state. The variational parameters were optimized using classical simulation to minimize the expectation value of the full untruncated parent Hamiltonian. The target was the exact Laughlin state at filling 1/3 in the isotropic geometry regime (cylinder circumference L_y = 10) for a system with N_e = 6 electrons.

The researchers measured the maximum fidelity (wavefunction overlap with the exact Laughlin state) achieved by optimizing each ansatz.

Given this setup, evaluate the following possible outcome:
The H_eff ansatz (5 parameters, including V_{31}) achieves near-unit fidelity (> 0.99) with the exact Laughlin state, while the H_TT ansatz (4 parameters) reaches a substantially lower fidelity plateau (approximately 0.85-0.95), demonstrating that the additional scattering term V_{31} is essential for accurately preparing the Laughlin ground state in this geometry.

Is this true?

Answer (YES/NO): NO